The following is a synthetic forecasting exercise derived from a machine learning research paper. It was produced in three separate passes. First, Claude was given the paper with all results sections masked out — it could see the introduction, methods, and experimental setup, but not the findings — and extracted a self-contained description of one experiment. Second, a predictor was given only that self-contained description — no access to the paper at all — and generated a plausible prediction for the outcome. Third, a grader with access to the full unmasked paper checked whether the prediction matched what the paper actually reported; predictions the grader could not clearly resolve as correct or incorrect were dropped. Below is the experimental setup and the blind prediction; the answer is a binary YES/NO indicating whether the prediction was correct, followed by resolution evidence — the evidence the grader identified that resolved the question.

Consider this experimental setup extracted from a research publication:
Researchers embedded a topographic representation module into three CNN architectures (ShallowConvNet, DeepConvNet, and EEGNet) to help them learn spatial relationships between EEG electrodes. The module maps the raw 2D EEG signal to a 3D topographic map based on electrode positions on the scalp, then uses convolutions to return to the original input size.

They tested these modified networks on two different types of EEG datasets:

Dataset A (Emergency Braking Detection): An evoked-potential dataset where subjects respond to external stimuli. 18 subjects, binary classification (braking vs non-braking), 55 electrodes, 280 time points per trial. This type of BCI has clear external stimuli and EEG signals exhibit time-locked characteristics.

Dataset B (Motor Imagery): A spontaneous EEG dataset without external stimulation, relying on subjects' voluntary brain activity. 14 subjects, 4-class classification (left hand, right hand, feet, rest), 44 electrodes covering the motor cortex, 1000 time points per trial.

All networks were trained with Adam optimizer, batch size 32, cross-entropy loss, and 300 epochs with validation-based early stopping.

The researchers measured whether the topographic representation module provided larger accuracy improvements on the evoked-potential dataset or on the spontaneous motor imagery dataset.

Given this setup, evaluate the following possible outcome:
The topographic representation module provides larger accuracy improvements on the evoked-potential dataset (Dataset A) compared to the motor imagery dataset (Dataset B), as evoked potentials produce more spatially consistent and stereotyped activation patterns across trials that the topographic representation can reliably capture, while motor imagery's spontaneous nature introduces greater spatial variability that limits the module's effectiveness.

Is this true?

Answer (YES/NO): NO